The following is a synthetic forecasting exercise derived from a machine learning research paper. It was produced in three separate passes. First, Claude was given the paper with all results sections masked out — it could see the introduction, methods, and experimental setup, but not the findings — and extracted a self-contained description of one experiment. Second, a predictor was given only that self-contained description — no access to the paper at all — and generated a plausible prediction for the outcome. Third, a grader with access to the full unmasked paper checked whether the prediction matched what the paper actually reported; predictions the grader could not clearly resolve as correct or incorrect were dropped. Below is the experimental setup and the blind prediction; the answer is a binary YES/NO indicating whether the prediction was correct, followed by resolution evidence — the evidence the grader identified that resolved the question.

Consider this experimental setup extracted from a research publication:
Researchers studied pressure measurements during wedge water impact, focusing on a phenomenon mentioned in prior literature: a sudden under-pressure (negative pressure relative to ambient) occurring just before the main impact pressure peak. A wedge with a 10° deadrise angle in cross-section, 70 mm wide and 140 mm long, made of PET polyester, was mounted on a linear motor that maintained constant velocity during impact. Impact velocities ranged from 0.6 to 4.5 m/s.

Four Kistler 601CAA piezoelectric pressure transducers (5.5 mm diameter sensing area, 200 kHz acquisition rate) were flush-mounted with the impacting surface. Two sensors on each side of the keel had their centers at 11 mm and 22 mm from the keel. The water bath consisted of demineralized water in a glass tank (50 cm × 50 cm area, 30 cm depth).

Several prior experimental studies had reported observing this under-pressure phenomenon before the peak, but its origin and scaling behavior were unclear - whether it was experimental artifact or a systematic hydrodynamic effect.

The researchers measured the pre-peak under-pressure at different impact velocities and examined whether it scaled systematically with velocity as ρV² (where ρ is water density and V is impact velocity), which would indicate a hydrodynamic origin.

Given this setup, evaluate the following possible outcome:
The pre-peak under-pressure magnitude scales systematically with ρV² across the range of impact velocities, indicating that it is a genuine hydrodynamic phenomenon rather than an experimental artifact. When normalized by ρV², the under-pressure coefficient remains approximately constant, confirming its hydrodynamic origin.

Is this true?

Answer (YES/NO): YES